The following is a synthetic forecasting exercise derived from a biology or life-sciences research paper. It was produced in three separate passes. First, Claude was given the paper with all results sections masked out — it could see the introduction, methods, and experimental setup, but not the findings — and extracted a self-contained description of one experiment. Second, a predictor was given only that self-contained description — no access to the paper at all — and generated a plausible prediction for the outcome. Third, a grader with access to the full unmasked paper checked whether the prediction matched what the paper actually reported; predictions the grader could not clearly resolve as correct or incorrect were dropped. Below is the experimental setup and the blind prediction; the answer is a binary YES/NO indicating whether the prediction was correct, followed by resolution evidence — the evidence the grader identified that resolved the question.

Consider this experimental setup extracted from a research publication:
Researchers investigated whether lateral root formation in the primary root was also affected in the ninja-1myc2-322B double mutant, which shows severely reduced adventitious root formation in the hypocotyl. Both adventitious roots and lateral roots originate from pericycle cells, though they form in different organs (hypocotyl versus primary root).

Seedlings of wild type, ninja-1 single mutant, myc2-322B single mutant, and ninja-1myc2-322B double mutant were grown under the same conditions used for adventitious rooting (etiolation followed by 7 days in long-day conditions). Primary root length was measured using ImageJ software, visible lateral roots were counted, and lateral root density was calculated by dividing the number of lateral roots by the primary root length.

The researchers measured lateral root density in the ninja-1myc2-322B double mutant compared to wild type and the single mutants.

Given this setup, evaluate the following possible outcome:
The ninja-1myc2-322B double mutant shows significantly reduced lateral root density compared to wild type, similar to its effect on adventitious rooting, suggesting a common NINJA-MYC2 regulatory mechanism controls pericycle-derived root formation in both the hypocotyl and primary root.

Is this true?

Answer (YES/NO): NO